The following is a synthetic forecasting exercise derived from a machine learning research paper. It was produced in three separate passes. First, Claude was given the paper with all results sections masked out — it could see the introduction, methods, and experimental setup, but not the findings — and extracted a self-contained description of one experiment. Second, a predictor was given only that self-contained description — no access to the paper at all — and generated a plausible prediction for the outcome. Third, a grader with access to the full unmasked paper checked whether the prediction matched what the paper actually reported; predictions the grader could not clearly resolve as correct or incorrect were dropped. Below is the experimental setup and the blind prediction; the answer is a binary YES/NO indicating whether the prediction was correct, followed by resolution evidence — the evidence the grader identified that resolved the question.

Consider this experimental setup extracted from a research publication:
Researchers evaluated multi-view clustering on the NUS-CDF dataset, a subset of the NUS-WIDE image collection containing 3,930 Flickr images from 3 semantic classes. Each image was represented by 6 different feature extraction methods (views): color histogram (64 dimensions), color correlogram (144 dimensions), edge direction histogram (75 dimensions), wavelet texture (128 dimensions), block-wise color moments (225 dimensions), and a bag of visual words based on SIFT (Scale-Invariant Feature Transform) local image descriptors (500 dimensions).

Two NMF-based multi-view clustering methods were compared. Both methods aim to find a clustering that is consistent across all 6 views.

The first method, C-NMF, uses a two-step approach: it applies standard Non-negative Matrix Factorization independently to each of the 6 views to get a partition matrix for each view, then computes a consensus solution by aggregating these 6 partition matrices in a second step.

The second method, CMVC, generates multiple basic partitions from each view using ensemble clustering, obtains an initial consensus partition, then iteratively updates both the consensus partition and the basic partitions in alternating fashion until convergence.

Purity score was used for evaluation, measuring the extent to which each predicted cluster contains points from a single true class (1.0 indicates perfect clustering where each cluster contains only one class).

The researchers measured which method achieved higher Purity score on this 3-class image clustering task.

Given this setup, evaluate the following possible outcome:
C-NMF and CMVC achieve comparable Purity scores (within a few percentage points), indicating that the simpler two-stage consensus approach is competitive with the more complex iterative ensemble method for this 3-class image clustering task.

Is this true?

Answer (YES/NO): NO